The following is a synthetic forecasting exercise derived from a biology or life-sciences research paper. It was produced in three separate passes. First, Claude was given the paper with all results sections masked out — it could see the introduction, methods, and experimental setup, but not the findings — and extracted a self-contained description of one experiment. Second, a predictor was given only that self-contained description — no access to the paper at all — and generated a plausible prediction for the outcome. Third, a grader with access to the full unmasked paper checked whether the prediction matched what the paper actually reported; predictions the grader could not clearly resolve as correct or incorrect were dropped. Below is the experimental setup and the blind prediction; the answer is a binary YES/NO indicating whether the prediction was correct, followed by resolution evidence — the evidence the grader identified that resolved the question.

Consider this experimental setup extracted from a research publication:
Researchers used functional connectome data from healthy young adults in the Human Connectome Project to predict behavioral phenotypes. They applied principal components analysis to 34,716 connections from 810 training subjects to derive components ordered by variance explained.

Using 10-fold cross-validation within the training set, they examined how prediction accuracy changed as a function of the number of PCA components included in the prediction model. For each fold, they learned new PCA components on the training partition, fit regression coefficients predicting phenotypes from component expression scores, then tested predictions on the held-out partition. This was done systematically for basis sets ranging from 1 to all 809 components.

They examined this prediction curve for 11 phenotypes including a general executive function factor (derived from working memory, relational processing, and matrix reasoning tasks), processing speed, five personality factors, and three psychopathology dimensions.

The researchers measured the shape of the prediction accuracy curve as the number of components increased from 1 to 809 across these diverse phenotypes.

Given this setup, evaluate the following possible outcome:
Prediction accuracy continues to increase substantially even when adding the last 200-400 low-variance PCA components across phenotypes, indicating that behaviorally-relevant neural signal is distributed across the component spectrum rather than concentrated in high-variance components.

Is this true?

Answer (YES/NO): NO